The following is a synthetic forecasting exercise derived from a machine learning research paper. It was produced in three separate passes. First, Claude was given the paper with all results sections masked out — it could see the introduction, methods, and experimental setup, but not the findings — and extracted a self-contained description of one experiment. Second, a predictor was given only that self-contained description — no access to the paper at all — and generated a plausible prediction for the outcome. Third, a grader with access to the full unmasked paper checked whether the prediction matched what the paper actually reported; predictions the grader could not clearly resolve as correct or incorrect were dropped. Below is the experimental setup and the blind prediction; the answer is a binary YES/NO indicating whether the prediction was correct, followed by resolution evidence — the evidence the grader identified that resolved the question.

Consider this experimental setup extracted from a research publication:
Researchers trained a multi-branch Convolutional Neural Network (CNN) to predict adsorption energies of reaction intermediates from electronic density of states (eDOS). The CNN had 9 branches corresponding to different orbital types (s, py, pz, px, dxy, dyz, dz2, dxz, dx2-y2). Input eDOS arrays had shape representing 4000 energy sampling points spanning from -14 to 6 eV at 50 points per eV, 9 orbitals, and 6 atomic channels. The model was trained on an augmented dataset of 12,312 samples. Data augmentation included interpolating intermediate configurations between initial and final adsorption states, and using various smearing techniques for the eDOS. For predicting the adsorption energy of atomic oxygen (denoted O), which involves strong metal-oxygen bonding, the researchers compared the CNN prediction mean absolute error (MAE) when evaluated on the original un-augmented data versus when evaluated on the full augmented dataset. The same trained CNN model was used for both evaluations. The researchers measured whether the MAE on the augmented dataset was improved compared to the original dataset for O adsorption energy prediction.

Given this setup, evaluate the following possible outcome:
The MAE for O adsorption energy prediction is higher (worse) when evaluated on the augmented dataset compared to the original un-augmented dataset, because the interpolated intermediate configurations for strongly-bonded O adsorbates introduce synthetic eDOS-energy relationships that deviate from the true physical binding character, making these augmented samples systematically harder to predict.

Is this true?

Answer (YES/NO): NO